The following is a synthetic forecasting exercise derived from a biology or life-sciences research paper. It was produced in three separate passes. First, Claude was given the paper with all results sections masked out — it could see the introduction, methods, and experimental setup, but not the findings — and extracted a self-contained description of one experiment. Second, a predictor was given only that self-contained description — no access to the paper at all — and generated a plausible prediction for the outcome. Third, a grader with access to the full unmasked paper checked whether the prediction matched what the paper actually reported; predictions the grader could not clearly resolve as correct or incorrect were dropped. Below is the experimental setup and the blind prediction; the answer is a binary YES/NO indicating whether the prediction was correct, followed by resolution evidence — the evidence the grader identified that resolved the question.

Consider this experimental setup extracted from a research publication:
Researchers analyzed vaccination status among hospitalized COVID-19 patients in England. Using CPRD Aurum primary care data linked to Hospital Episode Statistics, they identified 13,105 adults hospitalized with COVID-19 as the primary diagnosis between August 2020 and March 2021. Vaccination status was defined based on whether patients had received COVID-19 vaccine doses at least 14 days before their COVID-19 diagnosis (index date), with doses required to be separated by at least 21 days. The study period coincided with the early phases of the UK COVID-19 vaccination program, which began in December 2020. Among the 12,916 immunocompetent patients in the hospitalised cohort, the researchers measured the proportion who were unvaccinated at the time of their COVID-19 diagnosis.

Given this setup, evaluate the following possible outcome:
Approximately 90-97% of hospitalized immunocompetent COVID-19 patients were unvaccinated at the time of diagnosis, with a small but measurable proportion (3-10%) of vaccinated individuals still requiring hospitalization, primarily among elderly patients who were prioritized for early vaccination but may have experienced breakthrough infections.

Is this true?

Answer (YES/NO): NO